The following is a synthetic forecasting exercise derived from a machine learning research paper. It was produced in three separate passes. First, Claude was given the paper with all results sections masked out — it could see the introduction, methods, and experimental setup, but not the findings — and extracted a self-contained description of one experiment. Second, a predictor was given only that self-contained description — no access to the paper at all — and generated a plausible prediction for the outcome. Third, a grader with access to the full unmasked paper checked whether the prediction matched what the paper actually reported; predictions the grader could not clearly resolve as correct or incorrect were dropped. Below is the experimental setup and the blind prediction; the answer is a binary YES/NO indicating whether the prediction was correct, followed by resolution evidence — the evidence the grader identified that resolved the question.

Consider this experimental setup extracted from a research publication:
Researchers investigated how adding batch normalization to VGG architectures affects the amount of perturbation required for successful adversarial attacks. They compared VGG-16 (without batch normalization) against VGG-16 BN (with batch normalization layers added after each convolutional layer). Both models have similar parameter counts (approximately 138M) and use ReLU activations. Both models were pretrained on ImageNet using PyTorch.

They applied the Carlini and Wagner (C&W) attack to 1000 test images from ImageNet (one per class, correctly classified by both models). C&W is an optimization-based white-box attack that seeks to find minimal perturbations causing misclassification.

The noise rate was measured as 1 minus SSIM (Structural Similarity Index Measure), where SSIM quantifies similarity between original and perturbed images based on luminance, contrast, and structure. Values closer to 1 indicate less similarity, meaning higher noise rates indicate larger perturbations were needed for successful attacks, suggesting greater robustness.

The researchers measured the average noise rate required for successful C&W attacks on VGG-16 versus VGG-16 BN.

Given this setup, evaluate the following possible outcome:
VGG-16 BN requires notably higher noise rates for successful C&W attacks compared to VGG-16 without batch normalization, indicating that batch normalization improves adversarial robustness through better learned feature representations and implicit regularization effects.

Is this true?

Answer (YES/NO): NO